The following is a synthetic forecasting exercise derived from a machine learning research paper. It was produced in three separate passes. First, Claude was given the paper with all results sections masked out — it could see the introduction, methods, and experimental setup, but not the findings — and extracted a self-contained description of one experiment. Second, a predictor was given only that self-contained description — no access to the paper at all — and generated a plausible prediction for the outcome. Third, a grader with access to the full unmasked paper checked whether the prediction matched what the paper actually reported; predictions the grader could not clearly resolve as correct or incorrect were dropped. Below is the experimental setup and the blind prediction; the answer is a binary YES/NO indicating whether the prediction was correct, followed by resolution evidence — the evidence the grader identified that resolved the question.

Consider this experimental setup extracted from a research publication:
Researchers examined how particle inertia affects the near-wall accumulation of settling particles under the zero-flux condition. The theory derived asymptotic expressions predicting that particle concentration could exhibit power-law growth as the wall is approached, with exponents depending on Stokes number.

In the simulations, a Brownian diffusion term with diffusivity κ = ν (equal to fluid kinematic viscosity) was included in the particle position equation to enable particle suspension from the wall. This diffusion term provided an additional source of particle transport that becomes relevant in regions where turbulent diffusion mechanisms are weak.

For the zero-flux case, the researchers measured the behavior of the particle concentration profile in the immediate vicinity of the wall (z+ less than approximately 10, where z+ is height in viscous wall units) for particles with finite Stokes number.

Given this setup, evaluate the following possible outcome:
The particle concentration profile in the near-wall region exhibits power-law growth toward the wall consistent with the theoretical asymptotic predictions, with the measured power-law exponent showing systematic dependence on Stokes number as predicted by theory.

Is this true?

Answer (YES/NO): NO